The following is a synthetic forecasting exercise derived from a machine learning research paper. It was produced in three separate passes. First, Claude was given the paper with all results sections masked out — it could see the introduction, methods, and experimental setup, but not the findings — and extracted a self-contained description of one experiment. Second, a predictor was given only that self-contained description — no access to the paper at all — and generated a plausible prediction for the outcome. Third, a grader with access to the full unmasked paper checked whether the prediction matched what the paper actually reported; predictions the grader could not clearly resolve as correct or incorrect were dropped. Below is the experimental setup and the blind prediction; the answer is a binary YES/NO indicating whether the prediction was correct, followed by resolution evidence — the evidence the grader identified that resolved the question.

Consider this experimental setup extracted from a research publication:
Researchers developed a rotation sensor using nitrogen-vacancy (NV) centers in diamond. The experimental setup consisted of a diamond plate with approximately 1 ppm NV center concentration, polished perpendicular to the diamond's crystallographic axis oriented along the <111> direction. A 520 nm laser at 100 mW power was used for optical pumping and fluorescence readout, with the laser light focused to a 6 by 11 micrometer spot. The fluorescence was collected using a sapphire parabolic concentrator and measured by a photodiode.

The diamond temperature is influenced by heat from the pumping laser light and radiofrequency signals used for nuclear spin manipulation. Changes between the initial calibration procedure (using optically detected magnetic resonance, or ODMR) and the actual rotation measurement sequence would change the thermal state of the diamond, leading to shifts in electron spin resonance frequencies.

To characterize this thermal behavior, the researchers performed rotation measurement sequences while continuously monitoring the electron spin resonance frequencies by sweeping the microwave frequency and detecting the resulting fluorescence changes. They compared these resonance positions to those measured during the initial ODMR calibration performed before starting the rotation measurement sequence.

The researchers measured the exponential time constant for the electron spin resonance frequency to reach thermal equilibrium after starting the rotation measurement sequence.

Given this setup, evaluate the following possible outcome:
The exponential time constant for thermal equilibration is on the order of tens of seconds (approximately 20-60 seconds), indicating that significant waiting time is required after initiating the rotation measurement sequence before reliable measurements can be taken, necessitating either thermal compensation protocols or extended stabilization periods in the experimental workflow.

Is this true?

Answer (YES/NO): YES